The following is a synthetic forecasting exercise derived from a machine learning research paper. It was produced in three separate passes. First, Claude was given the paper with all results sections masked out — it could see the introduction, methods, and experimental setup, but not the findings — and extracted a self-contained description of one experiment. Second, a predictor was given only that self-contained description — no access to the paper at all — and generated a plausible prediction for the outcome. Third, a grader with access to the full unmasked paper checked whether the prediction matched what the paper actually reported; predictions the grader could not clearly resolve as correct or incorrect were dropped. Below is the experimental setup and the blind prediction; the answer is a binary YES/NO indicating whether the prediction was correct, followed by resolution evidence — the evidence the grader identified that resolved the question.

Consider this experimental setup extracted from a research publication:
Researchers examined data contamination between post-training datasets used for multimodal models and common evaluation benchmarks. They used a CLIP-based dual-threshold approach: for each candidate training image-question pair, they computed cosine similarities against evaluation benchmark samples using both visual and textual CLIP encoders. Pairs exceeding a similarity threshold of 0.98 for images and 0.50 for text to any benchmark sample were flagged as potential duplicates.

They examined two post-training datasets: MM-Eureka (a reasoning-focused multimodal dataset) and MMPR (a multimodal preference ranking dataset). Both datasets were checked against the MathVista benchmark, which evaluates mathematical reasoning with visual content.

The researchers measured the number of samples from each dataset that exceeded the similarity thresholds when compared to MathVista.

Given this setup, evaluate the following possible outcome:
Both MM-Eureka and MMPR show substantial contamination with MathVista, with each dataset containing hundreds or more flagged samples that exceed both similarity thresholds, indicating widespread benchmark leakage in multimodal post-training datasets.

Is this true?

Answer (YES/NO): YES